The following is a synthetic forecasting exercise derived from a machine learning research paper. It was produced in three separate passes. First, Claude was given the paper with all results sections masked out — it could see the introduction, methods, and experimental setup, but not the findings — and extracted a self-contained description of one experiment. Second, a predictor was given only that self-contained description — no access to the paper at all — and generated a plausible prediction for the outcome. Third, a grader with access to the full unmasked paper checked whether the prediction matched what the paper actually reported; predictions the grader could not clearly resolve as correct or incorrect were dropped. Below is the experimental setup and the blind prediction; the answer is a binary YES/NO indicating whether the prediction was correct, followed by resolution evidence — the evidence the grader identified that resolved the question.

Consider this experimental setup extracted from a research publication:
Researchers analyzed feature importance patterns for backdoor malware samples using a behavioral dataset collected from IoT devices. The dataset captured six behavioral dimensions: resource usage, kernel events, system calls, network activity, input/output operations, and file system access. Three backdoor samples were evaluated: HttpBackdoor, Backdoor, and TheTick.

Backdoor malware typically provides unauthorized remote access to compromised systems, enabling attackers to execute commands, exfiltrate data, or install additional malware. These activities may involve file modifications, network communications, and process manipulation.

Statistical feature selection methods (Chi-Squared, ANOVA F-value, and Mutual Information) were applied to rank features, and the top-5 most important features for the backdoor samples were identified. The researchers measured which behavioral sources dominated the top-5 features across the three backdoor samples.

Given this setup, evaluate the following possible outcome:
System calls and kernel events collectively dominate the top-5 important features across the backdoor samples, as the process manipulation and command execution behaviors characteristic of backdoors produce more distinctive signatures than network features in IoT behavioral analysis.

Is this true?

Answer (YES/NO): NO